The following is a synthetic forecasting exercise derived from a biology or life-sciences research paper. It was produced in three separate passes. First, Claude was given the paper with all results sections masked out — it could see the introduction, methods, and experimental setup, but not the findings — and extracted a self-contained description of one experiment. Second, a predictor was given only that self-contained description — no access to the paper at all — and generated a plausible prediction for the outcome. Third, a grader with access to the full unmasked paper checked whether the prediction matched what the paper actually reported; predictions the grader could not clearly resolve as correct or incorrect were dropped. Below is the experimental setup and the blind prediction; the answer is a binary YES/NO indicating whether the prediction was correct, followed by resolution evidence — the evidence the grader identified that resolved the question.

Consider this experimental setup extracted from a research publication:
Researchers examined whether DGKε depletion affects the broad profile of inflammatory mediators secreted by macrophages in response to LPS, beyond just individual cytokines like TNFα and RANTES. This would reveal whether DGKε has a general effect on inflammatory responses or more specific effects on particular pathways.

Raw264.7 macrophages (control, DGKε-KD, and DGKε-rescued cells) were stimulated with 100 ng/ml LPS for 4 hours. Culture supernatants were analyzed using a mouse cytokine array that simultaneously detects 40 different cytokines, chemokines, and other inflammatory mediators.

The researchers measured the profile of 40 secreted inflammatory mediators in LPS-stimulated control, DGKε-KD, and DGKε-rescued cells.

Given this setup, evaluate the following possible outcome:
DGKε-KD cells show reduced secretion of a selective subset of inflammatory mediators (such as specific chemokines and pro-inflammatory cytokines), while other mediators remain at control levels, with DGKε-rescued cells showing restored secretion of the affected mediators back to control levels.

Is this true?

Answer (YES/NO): YES